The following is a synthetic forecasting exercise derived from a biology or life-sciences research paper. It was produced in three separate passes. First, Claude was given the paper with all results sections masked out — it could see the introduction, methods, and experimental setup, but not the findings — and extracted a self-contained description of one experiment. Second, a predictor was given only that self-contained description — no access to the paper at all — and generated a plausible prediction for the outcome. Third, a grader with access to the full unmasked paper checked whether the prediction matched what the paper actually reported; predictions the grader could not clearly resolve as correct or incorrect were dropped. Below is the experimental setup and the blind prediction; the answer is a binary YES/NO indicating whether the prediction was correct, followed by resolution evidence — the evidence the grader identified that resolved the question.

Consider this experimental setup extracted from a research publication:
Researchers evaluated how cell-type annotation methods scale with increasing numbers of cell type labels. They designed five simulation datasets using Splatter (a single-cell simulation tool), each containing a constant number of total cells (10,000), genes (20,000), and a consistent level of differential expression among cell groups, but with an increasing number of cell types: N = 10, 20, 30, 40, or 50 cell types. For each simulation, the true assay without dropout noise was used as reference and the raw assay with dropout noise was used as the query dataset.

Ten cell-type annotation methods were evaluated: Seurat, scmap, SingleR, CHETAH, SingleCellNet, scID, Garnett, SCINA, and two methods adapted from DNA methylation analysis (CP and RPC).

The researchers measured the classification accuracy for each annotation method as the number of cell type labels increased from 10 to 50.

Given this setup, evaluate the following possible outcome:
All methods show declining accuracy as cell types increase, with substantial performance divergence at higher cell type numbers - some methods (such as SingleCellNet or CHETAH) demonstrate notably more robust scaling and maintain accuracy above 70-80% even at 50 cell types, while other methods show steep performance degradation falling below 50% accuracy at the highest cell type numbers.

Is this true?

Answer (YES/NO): NO